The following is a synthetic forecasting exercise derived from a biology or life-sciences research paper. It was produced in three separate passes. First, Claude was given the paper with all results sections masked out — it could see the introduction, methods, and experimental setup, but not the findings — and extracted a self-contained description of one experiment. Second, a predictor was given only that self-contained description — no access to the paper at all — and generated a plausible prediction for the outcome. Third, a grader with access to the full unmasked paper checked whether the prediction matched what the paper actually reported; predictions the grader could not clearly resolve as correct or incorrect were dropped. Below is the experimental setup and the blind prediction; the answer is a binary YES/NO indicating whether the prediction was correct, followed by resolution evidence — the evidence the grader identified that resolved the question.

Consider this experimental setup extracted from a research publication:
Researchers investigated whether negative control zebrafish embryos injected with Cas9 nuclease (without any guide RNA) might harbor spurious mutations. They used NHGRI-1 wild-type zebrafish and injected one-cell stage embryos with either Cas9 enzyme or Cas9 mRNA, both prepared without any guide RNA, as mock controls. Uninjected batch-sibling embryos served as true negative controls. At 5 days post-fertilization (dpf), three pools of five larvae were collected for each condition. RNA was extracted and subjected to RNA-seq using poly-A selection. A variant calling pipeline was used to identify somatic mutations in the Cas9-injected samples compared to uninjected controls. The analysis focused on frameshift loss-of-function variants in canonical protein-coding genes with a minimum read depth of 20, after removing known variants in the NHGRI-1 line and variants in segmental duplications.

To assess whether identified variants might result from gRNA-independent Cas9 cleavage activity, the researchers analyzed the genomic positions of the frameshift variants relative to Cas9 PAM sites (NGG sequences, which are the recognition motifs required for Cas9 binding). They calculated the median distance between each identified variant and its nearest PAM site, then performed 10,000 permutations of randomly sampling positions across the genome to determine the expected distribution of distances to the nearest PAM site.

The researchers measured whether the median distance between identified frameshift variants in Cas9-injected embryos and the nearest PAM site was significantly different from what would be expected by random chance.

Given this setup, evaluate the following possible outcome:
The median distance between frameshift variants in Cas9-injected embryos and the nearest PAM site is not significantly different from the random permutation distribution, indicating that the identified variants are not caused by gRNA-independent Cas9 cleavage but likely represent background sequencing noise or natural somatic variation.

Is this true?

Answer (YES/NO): NO